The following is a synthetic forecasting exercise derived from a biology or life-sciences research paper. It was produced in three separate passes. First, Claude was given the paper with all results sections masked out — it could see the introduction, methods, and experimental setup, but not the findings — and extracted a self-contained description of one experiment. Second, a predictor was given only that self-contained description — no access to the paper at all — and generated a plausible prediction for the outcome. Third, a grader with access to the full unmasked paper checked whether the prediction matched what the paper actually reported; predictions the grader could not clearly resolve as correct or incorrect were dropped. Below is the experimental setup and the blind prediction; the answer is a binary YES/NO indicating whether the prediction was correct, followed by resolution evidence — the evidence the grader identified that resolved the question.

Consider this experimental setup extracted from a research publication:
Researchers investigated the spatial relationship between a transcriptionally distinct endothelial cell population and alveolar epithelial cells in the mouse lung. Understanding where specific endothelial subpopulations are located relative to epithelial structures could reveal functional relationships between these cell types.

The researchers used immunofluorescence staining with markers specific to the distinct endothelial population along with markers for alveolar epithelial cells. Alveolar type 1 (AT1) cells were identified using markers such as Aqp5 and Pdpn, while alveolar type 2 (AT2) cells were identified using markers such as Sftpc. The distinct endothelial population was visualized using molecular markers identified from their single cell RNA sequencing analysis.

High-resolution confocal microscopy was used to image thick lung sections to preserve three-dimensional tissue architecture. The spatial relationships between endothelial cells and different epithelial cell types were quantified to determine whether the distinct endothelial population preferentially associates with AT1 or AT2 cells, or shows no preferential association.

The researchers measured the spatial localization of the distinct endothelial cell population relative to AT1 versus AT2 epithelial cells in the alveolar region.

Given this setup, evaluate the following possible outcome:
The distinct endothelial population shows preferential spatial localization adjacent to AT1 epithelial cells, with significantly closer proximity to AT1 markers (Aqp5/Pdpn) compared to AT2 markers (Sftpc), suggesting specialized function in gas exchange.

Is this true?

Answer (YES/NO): YES